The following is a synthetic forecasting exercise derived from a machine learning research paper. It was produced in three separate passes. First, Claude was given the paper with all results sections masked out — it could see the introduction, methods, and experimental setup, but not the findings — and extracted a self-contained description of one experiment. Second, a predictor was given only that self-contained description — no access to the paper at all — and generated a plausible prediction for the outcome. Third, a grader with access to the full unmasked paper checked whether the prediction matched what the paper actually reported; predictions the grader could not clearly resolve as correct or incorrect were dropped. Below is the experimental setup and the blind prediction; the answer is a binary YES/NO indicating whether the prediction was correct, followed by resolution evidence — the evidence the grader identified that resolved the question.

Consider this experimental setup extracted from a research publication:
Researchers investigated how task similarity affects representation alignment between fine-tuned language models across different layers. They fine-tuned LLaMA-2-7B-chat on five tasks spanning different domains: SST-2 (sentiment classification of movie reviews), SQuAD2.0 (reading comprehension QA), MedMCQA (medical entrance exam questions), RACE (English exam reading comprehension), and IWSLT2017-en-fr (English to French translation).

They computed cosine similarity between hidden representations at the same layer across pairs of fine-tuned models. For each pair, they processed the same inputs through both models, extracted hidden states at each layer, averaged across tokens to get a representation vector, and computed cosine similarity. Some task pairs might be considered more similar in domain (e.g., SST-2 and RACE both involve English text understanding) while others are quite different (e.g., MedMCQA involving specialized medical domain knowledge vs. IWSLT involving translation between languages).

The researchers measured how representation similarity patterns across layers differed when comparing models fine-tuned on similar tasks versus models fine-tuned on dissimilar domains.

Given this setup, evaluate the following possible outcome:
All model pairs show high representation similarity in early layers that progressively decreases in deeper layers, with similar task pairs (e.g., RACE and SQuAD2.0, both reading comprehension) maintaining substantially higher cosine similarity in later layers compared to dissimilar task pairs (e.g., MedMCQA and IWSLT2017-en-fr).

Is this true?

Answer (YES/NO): YES